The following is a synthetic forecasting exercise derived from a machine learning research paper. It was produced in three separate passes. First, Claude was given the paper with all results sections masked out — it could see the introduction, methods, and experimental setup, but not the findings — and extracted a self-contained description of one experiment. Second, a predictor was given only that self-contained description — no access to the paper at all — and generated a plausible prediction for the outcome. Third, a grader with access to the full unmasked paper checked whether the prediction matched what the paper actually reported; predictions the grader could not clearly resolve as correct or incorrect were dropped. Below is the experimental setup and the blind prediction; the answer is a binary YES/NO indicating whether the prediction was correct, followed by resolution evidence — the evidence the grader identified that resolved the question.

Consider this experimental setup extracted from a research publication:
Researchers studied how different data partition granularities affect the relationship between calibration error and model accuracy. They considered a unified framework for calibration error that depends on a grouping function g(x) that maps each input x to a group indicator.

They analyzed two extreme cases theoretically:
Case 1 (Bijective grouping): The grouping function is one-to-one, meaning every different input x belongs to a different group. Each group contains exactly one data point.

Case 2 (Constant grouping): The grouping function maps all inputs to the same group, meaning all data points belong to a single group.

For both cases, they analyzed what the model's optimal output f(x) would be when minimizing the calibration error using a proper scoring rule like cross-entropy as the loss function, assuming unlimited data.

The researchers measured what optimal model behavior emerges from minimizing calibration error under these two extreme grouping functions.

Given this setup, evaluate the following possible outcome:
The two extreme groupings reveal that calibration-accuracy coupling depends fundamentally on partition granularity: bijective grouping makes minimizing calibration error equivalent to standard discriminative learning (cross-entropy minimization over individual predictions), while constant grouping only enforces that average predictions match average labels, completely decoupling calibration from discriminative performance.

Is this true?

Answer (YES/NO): YES